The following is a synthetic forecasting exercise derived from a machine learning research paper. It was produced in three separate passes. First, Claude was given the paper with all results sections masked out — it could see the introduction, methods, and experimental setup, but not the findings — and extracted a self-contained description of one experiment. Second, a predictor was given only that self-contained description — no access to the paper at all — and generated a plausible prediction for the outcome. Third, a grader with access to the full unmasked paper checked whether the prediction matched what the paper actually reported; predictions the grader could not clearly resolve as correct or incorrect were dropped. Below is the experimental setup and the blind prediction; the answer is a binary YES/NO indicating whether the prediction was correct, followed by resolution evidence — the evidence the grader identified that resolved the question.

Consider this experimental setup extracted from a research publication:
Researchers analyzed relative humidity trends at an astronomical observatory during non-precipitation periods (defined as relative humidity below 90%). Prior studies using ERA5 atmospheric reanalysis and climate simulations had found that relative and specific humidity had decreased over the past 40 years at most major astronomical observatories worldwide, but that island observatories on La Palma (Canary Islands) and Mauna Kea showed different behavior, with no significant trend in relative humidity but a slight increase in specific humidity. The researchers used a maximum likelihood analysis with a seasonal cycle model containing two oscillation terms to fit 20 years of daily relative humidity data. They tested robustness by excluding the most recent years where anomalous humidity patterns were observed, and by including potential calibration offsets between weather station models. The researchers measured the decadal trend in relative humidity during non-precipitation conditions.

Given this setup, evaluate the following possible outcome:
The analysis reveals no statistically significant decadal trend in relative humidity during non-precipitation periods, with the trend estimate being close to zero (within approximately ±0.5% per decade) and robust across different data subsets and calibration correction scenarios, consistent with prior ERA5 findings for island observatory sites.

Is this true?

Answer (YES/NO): NO